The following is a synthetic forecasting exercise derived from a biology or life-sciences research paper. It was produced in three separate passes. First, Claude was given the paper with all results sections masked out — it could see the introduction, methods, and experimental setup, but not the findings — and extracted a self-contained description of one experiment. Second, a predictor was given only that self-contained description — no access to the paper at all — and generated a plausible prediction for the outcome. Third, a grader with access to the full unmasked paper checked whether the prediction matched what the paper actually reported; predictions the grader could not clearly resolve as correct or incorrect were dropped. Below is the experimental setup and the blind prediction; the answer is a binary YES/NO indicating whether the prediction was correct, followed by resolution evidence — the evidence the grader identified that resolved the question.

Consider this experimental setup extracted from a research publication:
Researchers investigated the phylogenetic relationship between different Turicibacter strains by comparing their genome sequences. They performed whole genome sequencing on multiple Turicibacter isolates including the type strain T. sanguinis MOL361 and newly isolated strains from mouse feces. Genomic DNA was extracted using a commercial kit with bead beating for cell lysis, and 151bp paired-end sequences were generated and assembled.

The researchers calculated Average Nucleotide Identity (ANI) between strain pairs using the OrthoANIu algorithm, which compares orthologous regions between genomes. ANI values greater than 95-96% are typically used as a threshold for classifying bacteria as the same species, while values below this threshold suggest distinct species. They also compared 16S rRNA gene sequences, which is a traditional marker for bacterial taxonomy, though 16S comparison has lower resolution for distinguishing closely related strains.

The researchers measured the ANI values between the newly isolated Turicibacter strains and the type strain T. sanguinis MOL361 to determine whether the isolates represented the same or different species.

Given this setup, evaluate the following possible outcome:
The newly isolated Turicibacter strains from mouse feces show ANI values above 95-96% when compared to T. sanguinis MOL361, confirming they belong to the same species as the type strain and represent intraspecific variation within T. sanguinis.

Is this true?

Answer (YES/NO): NO